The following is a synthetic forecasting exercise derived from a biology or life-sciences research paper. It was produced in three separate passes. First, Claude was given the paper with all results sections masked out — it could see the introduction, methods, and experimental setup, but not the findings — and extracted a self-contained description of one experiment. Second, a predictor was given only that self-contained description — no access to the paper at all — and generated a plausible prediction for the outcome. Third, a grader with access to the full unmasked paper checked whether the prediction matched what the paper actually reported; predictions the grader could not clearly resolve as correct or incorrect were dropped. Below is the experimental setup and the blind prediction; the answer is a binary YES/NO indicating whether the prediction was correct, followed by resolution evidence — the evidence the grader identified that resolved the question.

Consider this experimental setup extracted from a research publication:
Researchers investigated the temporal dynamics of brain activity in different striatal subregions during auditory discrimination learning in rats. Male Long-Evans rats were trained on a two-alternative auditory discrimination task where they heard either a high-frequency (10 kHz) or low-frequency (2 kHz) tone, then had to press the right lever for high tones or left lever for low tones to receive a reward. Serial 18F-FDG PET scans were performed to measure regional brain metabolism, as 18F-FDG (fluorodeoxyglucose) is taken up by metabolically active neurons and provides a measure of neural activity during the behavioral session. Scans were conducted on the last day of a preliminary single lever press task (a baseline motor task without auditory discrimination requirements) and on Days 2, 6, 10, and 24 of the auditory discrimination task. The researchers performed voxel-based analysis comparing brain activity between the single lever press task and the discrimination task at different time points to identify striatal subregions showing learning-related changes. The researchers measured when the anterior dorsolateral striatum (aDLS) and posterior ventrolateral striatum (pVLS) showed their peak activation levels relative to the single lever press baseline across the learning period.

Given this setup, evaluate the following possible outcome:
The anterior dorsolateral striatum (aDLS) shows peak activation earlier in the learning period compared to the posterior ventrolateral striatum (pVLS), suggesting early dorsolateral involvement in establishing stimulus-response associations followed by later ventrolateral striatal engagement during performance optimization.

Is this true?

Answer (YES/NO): YES